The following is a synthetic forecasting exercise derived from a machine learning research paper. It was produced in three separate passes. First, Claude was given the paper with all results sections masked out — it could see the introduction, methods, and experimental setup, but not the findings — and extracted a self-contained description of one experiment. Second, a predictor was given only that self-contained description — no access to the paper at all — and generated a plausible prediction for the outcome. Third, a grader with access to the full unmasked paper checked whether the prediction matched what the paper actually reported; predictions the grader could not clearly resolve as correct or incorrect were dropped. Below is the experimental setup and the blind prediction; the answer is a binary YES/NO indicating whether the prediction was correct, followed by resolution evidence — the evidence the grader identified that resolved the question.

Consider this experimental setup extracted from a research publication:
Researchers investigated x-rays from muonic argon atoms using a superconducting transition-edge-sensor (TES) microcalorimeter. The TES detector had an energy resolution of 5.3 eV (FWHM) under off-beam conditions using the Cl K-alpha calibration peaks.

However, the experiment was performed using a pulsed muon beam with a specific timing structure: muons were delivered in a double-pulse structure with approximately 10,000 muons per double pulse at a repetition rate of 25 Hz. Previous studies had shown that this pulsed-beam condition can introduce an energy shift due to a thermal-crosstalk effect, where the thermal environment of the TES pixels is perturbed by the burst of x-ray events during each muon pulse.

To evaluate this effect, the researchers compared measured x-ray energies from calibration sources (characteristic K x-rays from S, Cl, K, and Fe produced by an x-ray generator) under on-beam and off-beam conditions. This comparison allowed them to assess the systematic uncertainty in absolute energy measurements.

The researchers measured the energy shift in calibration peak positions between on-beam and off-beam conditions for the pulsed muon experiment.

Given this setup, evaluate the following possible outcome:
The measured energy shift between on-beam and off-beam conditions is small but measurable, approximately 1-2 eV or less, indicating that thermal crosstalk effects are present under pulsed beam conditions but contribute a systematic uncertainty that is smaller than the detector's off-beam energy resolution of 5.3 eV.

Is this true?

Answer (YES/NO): NO